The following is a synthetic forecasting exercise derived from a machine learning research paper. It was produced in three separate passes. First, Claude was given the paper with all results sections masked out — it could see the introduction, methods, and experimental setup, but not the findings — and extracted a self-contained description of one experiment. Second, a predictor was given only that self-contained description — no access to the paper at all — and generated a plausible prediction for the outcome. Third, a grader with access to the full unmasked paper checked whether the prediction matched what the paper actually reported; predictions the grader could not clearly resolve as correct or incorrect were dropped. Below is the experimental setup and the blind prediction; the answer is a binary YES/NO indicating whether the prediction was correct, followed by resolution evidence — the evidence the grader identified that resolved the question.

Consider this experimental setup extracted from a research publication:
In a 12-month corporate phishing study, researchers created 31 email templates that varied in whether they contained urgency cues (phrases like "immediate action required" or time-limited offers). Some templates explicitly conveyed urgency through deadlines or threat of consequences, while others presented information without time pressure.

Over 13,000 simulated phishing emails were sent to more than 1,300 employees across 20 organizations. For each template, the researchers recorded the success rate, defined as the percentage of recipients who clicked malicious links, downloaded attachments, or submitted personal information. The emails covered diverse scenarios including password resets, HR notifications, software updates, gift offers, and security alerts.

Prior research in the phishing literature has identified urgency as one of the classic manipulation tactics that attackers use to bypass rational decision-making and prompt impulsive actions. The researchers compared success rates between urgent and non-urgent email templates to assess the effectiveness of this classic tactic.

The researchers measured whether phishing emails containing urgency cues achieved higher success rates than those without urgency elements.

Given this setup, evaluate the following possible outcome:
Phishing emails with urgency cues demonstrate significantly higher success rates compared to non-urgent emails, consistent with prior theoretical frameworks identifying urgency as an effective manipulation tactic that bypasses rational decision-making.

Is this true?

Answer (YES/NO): NO